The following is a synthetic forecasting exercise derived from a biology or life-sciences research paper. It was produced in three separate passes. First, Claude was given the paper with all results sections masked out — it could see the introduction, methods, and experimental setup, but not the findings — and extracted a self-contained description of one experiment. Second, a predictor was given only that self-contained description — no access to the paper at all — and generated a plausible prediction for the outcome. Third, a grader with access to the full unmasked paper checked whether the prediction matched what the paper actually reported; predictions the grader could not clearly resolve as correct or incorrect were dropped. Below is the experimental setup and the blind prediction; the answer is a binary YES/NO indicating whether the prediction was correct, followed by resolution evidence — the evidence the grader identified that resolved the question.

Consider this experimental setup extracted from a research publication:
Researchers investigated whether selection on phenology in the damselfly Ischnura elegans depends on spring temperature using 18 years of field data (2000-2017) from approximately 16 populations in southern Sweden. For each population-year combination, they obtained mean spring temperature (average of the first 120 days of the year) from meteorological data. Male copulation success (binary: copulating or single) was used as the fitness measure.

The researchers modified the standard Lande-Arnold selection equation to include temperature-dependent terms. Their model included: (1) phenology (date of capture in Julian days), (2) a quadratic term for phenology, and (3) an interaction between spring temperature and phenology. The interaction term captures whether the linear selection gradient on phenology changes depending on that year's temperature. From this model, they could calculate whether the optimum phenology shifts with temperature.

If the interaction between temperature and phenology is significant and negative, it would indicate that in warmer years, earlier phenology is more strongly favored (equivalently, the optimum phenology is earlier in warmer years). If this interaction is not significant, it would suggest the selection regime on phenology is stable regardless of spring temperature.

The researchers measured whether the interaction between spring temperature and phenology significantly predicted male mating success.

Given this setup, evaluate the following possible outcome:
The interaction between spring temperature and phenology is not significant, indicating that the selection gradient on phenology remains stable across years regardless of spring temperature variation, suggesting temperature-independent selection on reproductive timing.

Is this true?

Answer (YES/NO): NO